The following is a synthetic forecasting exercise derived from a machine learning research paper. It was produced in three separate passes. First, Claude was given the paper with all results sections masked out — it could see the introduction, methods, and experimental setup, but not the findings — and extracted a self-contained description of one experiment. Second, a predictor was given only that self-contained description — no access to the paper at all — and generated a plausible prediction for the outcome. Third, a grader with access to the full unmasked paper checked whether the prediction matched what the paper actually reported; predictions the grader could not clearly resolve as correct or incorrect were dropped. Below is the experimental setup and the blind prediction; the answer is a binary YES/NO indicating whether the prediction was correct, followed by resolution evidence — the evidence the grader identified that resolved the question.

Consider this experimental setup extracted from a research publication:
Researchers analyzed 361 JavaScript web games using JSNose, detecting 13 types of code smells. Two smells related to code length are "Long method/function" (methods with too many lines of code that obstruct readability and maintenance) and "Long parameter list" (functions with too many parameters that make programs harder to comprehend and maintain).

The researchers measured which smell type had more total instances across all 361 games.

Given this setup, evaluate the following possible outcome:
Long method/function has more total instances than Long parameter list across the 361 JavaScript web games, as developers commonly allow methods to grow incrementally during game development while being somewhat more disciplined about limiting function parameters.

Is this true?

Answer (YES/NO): YES